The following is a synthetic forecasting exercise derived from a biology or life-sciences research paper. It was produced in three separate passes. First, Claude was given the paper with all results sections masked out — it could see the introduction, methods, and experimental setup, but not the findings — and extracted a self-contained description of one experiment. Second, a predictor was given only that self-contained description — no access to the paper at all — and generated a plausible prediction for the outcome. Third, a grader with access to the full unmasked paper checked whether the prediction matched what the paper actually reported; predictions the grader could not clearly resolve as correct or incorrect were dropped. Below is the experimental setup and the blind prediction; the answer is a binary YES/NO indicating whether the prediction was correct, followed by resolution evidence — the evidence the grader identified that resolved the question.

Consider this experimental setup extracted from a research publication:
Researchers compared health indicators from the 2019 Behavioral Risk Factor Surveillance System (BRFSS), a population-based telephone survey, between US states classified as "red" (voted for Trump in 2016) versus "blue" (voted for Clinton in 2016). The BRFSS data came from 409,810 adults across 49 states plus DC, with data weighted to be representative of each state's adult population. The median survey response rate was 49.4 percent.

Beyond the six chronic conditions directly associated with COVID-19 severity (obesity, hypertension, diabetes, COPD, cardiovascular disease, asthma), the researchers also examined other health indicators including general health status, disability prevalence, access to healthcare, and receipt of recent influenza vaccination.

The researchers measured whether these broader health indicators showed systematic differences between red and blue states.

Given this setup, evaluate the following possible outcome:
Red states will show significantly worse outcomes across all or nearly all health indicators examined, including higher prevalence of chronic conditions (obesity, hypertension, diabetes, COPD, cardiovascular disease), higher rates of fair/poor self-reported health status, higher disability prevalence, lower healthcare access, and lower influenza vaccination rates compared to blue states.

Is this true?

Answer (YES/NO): YES